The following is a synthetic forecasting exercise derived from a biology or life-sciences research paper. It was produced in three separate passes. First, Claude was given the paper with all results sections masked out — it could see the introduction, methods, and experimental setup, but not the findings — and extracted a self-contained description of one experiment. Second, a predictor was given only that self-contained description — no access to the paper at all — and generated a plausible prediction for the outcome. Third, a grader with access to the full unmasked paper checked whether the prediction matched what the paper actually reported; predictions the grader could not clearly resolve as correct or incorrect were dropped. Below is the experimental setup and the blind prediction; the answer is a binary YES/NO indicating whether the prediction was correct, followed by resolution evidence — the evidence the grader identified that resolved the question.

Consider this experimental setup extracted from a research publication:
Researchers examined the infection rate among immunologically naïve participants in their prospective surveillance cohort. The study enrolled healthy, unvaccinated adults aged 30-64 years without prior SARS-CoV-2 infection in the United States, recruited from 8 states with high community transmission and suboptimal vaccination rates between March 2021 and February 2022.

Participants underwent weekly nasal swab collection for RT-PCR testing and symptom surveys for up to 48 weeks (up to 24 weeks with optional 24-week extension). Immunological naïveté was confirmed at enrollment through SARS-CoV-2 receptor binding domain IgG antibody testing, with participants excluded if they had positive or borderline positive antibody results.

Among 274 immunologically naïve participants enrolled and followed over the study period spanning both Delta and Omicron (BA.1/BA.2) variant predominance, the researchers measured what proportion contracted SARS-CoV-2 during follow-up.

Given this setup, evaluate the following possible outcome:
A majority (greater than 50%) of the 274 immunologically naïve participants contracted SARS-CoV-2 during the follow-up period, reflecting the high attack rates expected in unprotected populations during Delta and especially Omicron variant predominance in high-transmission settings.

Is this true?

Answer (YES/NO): YES